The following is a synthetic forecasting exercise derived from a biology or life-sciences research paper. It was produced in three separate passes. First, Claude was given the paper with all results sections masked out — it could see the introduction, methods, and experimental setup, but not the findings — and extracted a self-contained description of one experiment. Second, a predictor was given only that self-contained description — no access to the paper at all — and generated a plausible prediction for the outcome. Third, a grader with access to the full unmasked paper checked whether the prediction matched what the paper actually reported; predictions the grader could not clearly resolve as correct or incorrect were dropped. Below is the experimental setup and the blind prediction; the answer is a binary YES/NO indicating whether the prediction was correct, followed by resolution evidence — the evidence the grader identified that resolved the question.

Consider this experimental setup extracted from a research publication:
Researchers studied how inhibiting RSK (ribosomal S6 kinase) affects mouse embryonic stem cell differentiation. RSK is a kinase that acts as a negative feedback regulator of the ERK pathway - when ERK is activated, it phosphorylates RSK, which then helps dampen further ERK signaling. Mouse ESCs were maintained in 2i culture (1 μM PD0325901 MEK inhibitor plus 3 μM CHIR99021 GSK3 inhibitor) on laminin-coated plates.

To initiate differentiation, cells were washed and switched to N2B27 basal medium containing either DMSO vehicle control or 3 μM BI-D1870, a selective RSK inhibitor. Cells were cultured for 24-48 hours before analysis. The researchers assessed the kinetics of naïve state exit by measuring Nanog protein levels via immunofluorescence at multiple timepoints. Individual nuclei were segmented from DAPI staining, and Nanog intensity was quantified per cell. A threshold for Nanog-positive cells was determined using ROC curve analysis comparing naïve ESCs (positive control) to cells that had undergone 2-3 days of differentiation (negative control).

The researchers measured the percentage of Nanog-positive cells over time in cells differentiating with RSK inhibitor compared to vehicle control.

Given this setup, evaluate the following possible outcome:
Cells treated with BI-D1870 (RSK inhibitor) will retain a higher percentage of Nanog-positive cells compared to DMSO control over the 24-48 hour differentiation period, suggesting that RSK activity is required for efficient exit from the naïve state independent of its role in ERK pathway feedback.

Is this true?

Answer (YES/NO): NO